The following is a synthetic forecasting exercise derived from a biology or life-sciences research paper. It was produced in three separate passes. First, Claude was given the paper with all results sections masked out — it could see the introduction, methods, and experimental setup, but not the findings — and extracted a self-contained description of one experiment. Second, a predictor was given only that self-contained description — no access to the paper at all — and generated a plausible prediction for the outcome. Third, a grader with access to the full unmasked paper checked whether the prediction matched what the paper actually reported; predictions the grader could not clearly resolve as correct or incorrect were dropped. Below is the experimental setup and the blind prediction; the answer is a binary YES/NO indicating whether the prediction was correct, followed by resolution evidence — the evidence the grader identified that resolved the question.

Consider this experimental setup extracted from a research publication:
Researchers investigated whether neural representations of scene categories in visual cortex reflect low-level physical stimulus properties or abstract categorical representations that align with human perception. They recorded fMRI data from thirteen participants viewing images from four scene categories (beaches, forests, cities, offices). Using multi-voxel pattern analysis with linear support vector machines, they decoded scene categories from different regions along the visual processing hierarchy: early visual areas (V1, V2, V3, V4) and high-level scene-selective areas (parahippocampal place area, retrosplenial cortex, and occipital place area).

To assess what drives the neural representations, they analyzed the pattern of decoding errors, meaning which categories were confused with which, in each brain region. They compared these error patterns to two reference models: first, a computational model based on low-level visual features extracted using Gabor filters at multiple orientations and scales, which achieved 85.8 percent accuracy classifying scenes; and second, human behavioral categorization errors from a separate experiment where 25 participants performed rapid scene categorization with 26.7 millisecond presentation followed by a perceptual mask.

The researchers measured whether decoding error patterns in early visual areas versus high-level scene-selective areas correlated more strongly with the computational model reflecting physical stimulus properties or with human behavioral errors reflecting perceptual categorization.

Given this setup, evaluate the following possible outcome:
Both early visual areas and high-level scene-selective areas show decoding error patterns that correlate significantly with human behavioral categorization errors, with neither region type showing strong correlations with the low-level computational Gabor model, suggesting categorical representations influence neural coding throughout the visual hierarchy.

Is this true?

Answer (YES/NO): NO